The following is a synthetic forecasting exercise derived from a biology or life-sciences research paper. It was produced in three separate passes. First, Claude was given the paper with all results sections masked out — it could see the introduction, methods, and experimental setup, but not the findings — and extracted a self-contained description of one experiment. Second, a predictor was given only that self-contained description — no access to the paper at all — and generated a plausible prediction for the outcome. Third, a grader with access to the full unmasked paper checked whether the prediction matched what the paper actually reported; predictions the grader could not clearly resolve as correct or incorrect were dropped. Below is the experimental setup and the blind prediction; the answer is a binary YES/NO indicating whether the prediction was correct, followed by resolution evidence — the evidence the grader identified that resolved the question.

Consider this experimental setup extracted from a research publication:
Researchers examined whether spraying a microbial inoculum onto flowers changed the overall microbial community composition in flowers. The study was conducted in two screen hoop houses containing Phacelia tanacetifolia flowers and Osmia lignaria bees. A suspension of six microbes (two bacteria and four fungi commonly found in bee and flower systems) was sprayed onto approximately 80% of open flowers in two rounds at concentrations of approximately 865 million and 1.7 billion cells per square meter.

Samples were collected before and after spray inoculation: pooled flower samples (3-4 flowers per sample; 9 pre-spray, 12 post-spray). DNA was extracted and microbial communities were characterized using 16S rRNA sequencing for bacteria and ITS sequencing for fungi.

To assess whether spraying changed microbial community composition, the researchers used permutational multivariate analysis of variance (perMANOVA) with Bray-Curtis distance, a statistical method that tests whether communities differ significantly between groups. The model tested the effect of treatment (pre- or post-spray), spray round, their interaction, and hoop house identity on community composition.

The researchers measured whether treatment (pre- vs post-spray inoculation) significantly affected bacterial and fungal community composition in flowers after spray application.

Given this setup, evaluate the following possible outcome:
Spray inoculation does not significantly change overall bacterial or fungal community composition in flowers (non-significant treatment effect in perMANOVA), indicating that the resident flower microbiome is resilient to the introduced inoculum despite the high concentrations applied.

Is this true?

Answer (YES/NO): NO